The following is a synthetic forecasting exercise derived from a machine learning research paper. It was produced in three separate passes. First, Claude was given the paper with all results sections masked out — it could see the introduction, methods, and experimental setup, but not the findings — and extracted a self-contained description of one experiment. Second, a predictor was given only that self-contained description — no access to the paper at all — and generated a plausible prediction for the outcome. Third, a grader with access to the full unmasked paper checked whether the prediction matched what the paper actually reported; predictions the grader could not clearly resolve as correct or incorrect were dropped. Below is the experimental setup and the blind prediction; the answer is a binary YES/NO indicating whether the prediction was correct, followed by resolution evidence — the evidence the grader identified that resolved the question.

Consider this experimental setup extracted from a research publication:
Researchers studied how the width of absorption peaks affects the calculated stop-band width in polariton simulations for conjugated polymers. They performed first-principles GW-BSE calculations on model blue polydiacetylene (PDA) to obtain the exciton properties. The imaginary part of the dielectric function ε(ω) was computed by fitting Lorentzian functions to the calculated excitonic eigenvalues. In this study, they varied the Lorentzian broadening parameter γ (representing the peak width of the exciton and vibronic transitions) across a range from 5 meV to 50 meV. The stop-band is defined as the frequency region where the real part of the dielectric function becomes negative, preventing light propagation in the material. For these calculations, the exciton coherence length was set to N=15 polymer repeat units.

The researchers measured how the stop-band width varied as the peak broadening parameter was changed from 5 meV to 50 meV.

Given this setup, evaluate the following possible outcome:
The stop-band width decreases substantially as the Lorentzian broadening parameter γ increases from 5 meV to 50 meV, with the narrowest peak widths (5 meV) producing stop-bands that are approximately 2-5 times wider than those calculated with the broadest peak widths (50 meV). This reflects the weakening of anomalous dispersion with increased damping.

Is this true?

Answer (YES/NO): NO